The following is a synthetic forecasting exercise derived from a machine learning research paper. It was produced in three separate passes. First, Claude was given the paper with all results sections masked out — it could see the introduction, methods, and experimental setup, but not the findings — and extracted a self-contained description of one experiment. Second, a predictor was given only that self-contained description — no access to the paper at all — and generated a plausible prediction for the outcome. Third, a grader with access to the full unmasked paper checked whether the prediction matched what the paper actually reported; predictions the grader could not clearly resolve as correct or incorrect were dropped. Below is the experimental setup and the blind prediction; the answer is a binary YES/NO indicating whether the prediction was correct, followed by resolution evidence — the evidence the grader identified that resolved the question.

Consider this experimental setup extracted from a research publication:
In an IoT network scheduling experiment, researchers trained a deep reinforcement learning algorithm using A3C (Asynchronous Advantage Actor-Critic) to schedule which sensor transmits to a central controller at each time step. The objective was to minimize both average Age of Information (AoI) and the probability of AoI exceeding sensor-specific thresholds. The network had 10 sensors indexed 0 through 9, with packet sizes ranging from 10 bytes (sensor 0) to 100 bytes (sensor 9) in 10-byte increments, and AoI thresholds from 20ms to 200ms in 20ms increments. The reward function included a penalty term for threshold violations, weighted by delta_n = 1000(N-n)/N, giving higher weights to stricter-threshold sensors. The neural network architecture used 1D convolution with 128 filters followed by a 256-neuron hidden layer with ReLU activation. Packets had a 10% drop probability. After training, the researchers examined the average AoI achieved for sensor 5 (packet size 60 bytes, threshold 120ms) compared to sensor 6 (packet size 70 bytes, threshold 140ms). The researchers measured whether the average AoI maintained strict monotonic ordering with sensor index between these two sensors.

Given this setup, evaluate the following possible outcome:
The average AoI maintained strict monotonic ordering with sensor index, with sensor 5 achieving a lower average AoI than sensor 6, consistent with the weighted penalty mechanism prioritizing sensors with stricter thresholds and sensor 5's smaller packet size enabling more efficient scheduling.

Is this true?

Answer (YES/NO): NO